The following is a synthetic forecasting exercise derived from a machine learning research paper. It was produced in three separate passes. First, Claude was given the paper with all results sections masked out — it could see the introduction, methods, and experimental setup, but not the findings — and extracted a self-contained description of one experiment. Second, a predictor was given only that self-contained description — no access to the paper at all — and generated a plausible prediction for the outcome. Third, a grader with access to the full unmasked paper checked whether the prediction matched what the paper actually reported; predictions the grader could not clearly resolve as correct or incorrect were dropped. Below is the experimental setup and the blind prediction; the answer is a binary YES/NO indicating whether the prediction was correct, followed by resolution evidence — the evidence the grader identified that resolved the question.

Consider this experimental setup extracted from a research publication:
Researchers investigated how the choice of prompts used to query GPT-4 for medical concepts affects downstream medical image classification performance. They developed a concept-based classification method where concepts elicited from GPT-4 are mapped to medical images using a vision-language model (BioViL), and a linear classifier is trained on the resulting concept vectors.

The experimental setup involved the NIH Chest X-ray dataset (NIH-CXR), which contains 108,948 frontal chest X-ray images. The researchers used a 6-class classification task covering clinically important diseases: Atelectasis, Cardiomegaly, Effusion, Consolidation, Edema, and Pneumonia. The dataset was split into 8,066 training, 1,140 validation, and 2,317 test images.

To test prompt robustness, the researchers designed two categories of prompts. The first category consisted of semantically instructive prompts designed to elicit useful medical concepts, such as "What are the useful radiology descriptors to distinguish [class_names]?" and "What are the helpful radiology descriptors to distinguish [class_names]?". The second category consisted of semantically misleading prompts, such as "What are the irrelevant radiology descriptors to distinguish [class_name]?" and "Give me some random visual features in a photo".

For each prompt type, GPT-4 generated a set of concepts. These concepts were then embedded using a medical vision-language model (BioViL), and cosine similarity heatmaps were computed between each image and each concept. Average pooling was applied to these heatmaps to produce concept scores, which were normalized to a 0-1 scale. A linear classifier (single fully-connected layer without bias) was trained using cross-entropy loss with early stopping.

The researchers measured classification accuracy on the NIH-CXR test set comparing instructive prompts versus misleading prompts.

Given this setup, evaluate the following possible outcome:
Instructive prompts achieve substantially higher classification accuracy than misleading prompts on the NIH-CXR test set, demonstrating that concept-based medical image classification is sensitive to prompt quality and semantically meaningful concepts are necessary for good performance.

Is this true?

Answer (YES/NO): YES